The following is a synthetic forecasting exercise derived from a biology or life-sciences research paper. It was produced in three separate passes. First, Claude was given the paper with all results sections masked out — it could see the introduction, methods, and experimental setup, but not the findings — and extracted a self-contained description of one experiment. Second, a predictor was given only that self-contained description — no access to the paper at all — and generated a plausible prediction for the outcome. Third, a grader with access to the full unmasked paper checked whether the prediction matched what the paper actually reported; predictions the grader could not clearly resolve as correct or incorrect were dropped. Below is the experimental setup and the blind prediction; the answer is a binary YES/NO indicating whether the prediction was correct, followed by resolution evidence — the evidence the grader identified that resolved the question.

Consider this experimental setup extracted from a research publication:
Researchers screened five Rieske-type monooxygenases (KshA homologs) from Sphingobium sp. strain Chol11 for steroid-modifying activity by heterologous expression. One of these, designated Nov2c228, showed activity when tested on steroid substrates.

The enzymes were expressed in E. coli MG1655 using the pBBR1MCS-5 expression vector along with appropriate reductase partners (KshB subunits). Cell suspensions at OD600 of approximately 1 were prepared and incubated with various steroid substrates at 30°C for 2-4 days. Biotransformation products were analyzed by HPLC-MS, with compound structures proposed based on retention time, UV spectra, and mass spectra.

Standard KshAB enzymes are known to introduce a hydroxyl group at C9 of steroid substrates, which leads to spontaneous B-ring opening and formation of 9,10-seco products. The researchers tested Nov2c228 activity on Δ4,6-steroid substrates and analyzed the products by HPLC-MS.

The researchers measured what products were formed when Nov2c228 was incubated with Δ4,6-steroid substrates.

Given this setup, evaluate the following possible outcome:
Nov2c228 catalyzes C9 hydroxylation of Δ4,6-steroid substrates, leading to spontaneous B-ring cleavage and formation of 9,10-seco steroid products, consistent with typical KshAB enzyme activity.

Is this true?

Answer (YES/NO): NO